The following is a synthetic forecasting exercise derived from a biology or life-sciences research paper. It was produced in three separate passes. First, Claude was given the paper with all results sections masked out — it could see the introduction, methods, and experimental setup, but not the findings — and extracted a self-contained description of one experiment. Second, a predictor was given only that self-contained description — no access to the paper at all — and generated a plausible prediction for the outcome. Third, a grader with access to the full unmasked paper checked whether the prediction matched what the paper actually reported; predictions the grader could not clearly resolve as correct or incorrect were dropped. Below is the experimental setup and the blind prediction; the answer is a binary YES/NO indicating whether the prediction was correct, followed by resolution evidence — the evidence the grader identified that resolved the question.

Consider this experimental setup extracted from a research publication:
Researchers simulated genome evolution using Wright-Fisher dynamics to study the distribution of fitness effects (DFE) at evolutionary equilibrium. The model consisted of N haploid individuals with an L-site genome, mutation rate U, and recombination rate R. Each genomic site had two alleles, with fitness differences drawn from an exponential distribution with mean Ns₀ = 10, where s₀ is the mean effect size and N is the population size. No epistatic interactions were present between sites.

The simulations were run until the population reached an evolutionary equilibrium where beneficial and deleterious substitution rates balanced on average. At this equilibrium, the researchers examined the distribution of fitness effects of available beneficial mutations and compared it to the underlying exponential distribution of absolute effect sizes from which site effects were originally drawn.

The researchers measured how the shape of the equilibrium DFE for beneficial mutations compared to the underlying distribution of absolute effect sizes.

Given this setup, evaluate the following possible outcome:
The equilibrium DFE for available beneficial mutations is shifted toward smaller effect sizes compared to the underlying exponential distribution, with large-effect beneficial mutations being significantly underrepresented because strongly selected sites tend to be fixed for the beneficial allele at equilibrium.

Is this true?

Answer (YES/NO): YES